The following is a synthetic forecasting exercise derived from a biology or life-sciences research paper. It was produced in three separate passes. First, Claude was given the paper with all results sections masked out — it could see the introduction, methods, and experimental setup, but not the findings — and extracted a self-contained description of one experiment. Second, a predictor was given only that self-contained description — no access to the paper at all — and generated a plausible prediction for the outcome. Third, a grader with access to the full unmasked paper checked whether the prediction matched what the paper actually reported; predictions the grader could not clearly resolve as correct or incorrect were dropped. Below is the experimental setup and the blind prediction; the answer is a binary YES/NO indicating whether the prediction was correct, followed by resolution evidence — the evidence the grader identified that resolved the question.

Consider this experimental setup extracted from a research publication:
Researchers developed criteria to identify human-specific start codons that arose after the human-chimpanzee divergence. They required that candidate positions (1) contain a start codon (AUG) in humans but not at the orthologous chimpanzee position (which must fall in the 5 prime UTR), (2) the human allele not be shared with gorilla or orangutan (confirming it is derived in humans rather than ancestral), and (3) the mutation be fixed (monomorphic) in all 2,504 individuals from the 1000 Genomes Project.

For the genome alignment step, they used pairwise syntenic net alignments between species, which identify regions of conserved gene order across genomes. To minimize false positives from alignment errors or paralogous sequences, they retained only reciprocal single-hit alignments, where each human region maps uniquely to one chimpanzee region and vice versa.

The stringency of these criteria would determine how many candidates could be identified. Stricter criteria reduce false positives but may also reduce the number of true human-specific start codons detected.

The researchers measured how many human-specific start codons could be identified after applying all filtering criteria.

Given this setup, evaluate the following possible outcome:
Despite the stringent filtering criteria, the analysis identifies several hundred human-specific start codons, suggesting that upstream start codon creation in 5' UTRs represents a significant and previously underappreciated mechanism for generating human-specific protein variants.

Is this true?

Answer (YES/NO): NO